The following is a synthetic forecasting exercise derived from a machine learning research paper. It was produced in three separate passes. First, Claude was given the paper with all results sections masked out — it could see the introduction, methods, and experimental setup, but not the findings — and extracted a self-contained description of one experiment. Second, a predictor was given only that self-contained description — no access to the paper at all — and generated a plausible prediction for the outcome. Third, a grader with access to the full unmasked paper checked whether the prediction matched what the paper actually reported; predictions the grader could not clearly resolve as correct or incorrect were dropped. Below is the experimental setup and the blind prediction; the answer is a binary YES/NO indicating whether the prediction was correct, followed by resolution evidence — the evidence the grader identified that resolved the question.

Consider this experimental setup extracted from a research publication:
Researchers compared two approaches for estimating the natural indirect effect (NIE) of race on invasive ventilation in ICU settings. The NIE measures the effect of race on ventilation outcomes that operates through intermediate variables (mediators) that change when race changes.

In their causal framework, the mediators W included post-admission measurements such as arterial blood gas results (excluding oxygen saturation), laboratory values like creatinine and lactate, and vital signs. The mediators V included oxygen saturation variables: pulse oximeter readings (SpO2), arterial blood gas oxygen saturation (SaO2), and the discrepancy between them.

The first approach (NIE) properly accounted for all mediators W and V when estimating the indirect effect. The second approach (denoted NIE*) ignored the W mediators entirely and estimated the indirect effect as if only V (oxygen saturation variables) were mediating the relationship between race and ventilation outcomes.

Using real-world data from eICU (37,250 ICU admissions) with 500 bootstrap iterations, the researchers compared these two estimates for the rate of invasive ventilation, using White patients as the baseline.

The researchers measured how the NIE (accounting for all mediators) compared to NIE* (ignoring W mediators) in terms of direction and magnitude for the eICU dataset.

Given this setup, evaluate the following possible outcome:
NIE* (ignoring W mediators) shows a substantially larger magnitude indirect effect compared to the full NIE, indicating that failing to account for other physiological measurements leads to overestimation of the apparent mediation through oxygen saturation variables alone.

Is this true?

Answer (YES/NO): YES